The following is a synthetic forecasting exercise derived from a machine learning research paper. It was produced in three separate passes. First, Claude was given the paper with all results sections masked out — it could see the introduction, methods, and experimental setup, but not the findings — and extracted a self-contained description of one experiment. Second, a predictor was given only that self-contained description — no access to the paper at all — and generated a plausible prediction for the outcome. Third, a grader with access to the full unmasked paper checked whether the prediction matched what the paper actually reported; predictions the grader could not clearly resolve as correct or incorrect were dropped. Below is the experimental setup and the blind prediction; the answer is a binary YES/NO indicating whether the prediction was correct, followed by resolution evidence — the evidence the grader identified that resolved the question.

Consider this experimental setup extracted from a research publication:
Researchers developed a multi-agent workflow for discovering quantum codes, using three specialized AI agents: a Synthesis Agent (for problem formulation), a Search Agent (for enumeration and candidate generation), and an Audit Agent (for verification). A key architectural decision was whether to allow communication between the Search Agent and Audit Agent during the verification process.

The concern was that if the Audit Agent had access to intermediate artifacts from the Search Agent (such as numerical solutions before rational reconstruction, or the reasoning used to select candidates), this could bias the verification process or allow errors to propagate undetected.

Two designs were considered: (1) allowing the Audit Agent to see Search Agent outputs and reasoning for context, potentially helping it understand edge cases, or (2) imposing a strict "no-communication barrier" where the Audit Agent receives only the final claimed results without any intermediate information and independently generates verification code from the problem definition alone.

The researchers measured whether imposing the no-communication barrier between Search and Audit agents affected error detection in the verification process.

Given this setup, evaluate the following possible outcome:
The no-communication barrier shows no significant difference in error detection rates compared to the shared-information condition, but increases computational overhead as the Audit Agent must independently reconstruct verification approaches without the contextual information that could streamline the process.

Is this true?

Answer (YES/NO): NO